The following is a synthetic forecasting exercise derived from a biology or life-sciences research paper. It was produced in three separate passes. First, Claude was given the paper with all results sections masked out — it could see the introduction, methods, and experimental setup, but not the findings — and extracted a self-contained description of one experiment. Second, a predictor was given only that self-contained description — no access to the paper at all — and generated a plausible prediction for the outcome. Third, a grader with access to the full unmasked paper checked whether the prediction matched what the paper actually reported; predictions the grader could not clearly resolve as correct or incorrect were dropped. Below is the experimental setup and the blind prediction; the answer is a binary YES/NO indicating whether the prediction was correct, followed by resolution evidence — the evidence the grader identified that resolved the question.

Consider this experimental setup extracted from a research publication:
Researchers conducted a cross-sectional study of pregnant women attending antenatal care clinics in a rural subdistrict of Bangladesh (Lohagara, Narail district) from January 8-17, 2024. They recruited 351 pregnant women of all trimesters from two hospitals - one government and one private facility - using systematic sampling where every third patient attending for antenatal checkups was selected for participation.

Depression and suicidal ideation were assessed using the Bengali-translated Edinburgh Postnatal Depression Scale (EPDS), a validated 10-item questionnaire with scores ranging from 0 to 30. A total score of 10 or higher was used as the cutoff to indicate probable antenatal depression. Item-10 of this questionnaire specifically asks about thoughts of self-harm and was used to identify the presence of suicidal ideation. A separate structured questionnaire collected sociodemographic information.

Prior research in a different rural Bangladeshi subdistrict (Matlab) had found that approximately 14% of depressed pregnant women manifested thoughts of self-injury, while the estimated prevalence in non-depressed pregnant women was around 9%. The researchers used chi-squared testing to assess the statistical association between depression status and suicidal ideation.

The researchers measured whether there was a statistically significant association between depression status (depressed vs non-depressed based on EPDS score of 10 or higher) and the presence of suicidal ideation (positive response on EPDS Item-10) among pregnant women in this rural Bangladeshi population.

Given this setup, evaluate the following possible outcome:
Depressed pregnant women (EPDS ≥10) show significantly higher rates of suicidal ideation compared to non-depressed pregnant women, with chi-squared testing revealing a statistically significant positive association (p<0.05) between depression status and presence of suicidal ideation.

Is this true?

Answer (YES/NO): NO